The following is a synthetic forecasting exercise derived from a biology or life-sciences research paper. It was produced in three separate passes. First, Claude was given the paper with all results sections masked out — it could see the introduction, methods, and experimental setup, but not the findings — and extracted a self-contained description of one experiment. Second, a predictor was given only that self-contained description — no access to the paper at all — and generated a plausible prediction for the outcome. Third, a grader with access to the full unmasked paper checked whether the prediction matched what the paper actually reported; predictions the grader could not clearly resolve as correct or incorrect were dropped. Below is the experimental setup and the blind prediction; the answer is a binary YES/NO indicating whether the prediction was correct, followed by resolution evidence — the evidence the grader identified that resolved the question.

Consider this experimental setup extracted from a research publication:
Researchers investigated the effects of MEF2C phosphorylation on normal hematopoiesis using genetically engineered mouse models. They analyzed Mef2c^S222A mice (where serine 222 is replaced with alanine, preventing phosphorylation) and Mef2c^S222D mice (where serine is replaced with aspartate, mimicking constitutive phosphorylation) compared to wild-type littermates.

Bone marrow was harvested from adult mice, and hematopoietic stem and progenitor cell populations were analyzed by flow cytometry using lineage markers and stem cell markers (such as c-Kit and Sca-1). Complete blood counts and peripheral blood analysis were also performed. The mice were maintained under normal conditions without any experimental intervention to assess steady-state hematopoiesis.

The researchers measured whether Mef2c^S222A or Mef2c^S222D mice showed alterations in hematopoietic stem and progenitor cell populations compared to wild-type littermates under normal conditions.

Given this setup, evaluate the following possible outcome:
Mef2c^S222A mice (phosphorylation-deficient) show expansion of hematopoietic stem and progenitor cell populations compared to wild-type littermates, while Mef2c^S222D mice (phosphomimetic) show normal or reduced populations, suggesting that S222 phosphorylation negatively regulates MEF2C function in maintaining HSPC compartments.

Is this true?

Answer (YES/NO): NO